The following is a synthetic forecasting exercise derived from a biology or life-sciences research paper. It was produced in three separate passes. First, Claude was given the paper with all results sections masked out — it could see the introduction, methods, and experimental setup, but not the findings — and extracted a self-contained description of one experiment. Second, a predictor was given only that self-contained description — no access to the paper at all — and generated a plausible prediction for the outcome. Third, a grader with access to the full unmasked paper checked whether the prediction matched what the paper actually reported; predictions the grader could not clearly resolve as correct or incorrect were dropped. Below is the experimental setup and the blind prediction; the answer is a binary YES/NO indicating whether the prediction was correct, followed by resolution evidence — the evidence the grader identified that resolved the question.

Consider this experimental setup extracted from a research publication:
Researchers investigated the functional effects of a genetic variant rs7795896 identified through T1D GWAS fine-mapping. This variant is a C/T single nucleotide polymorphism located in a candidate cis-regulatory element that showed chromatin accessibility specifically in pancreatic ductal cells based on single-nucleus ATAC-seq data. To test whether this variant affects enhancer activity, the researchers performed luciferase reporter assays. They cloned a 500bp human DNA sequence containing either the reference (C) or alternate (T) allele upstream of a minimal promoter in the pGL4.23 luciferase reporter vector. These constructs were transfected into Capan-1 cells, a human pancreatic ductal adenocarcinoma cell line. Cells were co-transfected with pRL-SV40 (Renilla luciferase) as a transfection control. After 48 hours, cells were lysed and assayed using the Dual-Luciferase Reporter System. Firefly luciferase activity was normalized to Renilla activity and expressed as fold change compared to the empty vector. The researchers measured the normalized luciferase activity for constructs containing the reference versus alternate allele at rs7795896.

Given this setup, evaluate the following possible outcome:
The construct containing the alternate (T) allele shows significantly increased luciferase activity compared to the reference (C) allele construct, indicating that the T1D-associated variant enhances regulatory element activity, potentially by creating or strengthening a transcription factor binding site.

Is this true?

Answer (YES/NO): NO